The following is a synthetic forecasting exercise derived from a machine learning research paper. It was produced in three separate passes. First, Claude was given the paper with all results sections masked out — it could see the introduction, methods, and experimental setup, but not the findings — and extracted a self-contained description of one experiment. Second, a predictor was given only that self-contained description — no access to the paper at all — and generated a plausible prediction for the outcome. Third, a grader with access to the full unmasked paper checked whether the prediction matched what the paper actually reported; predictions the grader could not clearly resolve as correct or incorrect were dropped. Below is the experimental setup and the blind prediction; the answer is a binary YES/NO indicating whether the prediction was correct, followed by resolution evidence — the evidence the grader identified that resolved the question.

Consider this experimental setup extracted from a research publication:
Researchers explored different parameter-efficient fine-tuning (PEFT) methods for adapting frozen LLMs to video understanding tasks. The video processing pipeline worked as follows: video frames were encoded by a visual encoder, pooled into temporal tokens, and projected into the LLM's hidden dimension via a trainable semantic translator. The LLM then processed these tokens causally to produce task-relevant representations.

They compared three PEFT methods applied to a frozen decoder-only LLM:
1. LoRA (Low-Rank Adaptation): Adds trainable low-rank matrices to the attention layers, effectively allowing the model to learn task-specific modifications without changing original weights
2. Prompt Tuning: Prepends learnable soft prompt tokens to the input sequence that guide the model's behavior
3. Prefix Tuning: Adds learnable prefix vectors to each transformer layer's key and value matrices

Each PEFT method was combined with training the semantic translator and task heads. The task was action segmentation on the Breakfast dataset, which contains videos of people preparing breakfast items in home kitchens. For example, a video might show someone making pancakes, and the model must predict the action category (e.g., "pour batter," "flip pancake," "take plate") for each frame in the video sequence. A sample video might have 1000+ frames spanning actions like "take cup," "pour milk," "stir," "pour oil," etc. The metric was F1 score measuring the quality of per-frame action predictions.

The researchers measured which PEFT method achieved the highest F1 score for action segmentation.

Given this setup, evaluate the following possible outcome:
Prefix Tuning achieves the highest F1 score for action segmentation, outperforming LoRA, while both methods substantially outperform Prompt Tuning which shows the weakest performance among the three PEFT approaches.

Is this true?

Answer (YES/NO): NO